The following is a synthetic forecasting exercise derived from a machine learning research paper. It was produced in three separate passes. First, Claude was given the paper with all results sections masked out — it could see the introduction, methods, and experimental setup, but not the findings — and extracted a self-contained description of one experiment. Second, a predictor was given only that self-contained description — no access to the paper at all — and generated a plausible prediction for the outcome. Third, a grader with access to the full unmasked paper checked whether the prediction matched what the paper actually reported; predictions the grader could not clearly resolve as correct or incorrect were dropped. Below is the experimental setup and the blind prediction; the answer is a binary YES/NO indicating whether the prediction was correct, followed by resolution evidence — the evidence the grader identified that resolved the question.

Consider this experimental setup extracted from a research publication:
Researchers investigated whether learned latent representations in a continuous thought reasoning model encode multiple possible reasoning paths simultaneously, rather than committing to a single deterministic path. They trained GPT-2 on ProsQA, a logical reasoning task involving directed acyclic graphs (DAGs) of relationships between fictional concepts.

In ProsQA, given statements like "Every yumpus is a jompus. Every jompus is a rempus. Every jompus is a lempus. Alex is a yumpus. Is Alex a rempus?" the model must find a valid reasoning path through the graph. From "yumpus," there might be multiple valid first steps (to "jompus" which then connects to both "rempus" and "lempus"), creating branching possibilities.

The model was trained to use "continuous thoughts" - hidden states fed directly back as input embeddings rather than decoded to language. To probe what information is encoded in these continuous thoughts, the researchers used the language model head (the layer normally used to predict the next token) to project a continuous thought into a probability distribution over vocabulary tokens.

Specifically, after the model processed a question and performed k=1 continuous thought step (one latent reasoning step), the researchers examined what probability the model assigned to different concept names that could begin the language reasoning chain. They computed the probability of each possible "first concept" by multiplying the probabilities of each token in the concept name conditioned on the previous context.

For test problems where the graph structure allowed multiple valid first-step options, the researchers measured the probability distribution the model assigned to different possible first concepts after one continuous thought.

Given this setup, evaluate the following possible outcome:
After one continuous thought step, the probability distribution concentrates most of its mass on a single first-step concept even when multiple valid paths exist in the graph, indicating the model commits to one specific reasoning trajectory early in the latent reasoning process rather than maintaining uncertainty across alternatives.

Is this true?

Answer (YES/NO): NO